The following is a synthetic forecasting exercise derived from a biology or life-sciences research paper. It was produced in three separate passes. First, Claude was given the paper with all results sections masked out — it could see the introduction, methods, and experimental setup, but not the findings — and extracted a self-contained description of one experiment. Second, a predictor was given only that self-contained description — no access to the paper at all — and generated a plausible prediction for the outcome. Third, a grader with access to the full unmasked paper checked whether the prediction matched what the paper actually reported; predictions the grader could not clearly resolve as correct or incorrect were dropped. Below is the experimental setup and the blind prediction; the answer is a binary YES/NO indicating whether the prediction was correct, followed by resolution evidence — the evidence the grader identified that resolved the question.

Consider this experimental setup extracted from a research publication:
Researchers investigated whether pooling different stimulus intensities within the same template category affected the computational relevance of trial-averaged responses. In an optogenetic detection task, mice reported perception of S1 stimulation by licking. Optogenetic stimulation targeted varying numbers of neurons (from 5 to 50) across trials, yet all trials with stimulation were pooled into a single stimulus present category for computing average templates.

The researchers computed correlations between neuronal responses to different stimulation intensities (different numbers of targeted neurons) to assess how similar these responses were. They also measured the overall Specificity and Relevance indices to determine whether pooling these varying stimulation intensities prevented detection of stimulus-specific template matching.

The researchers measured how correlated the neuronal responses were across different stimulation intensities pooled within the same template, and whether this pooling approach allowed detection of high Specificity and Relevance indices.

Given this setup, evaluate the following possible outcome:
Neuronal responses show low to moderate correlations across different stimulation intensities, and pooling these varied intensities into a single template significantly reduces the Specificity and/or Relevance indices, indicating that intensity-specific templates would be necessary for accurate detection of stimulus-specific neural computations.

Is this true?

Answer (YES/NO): NO